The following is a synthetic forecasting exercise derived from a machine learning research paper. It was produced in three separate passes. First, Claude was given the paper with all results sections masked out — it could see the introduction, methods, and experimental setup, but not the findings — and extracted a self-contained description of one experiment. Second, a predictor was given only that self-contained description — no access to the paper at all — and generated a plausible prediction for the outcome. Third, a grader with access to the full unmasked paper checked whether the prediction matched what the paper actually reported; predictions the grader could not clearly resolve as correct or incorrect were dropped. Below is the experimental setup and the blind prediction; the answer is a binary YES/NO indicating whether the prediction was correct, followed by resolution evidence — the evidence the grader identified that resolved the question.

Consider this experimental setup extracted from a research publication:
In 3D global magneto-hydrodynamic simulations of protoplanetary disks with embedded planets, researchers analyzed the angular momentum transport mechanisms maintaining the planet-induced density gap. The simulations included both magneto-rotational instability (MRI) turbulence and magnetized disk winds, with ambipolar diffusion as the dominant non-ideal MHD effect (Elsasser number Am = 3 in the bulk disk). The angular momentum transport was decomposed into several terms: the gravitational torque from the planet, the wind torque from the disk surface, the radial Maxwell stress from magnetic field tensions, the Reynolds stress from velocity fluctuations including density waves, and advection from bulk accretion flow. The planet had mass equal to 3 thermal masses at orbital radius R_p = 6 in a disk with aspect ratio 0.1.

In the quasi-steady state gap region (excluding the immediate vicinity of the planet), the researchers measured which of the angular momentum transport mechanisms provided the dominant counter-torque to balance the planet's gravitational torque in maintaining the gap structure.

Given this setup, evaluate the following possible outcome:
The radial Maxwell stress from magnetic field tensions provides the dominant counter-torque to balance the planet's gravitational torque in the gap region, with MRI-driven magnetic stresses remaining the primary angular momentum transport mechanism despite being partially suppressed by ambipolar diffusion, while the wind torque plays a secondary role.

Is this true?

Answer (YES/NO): NO